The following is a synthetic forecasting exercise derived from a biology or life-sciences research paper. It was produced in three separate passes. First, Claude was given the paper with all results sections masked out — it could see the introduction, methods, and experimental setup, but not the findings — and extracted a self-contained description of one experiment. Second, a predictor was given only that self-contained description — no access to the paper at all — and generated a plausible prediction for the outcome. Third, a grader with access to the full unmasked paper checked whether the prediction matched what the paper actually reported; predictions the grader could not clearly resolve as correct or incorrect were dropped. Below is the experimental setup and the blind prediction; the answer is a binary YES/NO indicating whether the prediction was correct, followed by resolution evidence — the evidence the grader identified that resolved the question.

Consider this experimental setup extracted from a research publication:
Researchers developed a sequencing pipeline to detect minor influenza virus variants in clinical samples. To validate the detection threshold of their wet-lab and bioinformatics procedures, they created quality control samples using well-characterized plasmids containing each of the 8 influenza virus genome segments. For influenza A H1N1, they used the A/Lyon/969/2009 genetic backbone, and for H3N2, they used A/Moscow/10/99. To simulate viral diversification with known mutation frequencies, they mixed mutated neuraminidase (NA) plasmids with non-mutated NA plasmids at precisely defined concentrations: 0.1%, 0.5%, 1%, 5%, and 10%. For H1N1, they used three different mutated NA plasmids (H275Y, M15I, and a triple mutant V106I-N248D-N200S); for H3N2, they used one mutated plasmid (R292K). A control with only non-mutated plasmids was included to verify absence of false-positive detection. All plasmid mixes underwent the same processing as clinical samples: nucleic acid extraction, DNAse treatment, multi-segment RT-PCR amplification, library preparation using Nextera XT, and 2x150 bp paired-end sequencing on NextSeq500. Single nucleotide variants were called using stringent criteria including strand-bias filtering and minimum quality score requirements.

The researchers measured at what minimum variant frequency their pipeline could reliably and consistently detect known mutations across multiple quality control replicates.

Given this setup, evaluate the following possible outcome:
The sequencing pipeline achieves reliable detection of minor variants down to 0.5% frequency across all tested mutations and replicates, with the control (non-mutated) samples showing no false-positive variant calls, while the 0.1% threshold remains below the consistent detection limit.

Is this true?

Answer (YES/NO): NO